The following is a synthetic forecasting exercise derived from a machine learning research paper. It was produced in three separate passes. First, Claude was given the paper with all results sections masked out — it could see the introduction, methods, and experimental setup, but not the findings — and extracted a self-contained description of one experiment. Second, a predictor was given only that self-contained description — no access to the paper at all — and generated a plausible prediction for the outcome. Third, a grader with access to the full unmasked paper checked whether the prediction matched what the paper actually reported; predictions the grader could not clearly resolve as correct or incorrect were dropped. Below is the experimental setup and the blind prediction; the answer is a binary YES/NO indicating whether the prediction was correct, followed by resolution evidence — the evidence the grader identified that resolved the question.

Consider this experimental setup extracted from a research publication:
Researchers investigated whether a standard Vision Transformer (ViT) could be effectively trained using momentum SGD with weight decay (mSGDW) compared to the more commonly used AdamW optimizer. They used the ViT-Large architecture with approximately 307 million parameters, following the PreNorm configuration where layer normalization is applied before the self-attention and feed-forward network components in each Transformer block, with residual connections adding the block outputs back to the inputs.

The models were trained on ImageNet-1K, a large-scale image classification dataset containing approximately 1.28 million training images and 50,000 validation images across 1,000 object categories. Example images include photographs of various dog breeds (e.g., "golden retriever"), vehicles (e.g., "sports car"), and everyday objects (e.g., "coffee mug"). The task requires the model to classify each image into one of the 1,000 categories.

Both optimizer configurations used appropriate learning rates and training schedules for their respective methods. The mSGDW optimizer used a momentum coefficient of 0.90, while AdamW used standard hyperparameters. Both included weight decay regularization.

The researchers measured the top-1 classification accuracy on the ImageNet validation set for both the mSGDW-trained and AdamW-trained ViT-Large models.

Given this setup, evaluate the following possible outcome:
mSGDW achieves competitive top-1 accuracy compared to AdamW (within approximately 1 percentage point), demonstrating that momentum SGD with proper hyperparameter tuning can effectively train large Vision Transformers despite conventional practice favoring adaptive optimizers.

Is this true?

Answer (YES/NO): NO